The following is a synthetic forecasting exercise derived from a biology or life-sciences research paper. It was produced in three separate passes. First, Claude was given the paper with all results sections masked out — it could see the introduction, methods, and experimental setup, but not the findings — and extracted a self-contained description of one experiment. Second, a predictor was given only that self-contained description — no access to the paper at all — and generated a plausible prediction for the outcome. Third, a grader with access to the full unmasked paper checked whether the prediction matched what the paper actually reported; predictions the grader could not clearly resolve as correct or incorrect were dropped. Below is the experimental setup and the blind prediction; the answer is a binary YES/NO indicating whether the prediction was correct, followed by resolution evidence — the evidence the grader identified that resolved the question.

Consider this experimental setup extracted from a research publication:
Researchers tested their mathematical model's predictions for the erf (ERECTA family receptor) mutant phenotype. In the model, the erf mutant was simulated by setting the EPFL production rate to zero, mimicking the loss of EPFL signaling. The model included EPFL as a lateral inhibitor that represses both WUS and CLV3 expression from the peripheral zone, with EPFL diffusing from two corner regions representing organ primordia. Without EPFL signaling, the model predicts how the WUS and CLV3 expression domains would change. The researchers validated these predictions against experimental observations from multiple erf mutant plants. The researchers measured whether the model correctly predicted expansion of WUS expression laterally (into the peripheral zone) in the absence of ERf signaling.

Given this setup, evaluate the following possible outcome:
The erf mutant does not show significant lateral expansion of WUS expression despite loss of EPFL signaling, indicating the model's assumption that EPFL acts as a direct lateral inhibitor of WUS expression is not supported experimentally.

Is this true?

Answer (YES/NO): NO